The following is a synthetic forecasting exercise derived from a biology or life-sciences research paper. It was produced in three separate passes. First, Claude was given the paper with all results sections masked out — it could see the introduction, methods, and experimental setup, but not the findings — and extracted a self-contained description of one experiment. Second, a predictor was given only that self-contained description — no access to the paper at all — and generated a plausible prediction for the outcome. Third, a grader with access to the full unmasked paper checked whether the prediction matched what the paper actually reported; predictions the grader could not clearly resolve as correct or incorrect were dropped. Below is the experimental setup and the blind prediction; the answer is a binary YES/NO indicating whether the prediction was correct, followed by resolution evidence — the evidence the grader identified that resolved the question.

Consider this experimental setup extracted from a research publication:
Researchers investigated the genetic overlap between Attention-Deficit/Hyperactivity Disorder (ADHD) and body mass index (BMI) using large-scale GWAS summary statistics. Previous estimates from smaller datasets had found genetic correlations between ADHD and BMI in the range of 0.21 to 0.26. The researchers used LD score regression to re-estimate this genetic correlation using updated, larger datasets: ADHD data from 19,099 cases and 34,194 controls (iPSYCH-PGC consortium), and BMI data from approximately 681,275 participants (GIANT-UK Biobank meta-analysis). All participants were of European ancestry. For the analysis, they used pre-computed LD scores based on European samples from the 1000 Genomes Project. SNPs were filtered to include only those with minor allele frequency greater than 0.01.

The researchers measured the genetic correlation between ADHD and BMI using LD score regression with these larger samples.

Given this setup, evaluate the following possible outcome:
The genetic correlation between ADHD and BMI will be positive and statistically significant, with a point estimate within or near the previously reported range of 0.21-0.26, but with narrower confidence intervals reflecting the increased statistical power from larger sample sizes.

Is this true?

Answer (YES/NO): NO